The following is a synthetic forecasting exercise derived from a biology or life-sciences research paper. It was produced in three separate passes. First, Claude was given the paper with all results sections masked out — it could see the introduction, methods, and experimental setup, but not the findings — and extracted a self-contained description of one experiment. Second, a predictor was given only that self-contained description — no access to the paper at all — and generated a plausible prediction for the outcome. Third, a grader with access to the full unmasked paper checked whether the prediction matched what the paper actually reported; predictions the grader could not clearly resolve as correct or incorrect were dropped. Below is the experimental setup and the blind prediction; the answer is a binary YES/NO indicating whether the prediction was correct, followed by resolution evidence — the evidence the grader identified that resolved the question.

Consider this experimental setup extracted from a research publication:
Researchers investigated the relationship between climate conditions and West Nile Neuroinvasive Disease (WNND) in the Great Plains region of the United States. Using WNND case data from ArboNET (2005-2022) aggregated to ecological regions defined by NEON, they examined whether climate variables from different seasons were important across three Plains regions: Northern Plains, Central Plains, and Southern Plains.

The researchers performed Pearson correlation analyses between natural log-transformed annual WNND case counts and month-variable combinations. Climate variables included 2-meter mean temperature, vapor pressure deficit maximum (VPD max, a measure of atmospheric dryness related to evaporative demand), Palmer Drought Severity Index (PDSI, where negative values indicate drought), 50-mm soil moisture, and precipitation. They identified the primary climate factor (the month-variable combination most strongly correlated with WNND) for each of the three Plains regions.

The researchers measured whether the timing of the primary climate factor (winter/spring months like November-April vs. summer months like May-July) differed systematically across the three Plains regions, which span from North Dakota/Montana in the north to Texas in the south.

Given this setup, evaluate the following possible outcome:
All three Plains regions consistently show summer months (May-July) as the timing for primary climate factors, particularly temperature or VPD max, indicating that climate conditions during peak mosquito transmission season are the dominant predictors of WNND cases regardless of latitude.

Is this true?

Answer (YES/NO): NO